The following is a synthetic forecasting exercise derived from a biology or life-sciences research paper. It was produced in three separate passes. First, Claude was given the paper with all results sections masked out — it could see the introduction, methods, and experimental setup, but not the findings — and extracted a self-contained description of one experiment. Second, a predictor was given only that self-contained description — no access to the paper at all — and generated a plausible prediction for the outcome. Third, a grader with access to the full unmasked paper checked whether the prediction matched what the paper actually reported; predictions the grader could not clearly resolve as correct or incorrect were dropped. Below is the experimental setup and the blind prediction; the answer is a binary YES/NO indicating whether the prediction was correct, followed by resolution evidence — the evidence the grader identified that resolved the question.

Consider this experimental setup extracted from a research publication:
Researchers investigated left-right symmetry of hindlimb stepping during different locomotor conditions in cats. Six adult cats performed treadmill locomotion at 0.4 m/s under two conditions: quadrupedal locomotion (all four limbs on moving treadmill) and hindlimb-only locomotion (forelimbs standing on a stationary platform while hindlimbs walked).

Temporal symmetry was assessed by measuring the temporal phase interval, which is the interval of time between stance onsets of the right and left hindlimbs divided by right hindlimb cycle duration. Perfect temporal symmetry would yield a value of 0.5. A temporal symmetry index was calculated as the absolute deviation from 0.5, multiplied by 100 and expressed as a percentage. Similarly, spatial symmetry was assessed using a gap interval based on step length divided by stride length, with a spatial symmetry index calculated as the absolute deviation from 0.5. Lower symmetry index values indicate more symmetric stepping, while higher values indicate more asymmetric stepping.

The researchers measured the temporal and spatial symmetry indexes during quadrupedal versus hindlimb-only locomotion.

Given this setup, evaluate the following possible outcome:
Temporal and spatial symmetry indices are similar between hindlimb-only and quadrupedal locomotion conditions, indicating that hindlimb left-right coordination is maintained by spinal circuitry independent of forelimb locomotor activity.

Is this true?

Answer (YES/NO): YES